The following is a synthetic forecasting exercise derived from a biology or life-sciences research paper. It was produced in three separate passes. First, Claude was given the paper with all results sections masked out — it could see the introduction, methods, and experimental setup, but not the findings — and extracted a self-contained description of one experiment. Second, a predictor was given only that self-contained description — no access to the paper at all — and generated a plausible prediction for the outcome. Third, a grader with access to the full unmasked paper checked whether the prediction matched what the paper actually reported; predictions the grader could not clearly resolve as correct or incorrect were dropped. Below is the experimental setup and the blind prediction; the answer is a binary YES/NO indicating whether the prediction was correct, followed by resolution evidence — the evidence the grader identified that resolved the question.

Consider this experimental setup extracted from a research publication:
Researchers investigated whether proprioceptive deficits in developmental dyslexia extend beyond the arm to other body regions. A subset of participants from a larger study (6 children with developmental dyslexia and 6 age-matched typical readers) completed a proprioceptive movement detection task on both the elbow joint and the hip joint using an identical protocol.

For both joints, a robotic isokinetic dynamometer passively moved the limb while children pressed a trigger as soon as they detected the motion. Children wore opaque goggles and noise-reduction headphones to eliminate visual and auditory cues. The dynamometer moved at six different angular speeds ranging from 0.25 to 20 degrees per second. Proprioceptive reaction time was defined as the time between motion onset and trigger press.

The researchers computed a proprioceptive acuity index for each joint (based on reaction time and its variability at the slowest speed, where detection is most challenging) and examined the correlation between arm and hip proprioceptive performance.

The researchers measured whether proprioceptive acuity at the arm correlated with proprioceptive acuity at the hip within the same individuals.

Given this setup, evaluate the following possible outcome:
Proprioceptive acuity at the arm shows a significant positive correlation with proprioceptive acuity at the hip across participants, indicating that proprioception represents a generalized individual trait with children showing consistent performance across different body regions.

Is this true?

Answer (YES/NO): NO